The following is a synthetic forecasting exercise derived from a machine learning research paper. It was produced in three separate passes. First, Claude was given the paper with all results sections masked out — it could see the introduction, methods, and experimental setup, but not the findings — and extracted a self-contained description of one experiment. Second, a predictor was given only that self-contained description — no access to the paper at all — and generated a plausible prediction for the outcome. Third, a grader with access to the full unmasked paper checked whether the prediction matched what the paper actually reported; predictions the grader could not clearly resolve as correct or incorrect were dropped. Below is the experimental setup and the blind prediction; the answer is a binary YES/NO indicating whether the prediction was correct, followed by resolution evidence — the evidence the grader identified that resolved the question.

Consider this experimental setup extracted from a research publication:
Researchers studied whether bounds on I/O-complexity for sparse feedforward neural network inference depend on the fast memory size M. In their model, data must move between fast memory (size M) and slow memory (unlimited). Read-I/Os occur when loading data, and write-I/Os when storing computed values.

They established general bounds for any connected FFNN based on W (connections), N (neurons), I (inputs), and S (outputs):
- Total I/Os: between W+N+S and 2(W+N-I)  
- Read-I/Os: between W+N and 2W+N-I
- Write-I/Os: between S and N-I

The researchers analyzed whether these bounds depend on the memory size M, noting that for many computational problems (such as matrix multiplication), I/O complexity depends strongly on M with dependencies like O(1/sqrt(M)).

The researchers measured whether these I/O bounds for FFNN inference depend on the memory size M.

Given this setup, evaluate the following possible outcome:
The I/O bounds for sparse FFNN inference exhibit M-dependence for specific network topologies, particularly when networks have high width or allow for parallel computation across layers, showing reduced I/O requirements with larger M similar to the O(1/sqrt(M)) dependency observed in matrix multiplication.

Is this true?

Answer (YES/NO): NO